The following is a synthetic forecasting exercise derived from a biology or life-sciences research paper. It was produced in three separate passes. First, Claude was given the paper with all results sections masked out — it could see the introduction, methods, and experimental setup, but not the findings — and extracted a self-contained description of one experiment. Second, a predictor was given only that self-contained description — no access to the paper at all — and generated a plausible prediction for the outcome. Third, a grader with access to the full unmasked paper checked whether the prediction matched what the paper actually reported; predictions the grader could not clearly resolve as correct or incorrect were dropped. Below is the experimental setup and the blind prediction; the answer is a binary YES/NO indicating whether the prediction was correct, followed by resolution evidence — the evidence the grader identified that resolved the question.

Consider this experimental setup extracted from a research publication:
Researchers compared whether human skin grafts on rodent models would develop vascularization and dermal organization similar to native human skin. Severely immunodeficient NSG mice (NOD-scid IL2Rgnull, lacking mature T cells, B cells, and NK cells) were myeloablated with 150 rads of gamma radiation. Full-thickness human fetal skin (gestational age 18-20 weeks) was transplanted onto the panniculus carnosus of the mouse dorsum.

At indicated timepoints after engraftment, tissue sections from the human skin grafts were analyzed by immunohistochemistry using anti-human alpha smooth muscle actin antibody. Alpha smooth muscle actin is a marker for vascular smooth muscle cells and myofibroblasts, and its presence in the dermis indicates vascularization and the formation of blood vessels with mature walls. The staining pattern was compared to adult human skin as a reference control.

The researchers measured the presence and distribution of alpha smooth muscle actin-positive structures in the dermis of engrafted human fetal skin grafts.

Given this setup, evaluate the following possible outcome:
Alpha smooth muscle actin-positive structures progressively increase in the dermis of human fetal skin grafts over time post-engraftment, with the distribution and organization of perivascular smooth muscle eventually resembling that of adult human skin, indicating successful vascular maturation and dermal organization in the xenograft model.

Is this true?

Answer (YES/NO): NO